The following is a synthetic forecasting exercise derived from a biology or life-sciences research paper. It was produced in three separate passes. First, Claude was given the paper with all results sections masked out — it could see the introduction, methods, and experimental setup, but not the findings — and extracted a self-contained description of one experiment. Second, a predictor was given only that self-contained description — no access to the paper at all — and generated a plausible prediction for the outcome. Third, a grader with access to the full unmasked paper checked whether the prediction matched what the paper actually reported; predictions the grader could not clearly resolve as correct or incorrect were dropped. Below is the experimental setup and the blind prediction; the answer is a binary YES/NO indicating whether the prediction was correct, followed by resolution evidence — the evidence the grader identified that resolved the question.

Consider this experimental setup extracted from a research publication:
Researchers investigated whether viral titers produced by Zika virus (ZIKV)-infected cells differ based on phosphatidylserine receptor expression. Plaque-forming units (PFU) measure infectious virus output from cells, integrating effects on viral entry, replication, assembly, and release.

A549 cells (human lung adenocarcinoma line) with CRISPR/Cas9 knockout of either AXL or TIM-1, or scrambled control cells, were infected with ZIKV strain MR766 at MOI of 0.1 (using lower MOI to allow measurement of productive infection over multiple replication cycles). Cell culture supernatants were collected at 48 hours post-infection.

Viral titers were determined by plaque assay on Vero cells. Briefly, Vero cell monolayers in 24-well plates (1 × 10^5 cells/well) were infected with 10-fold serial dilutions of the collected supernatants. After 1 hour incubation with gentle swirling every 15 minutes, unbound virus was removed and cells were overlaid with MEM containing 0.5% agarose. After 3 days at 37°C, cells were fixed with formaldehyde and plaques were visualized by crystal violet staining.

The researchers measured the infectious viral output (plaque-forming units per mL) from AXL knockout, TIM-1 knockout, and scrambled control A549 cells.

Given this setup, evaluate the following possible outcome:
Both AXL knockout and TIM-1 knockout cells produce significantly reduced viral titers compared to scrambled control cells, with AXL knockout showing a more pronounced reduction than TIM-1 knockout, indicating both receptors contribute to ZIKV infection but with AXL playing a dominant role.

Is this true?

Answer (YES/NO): NO